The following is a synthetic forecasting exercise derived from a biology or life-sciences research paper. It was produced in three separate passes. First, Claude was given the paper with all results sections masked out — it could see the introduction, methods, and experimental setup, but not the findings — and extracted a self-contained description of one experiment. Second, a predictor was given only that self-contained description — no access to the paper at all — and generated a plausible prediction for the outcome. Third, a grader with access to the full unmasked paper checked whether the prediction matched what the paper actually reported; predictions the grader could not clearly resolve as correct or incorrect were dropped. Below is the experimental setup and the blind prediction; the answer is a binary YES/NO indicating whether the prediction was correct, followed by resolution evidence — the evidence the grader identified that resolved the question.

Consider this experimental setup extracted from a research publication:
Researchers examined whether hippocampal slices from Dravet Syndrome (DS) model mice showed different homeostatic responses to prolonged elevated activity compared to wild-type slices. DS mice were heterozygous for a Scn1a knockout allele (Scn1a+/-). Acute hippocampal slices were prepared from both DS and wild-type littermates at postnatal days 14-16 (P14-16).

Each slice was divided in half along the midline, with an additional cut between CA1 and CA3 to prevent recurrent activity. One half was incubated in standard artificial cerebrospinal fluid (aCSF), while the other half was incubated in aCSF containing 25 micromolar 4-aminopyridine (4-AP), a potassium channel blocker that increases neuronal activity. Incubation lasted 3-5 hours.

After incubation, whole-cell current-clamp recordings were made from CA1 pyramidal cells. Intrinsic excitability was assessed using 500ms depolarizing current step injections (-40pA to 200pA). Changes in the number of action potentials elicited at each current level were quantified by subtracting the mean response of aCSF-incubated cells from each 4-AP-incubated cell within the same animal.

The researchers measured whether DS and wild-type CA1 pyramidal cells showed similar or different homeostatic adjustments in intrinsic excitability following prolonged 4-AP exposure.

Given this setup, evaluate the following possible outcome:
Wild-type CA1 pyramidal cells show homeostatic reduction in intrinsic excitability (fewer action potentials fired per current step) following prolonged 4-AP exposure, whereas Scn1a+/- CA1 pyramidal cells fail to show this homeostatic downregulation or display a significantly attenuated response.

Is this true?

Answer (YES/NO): YES